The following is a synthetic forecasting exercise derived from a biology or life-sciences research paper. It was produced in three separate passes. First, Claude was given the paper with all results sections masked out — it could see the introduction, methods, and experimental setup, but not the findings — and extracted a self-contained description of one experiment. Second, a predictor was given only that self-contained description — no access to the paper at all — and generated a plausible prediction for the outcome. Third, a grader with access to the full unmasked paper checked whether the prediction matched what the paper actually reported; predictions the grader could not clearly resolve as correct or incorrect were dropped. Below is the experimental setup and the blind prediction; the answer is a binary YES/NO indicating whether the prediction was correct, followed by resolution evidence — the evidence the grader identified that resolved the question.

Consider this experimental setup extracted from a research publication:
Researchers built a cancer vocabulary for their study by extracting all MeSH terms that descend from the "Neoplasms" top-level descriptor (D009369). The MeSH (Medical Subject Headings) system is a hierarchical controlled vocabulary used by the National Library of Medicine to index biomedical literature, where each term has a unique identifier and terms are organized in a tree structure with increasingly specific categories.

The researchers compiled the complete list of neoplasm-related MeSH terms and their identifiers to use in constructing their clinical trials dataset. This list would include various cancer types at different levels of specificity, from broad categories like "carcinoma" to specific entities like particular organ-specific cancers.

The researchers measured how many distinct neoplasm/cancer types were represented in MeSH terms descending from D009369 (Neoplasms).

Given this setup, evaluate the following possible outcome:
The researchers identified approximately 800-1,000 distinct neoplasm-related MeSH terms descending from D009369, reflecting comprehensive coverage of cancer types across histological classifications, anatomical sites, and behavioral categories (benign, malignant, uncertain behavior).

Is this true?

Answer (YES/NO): NO